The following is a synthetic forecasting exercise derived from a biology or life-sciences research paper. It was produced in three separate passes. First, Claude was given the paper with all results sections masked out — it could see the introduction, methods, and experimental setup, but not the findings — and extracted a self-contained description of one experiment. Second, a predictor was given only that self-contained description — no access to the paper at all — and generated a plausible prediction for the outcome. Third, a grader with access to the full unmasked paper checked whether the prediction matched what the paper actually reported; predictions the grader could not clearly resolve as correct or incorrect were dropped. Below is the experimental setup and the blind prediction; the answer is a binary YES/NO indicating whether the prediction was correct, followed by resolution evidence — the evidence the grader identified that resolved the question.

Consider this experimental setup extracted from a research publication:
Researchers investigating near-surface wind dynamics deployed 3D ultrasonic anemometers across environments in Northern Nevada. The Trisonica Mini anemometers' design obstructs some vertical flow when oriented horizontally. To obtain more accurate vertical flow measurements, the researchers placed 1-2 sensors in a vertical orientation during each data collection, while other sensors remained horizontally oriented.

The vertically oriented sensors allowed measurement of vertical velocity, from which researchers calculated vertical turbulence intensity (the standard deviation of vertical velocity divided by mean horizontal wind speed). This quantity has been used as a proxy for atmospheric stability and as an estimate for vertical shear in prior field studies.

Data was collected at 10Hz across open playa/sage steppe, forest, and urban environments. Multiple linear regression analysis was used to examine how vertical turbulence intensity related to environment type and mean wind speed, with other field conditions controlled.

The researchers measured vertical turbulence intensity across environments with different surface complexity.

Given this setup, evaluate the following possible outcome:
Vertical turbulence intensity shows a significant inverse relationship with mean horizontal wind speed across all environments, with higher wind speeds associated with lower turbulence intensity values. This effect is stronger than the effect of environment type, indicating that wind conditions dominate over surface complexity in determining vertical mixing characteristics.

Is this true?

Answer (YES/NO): NO